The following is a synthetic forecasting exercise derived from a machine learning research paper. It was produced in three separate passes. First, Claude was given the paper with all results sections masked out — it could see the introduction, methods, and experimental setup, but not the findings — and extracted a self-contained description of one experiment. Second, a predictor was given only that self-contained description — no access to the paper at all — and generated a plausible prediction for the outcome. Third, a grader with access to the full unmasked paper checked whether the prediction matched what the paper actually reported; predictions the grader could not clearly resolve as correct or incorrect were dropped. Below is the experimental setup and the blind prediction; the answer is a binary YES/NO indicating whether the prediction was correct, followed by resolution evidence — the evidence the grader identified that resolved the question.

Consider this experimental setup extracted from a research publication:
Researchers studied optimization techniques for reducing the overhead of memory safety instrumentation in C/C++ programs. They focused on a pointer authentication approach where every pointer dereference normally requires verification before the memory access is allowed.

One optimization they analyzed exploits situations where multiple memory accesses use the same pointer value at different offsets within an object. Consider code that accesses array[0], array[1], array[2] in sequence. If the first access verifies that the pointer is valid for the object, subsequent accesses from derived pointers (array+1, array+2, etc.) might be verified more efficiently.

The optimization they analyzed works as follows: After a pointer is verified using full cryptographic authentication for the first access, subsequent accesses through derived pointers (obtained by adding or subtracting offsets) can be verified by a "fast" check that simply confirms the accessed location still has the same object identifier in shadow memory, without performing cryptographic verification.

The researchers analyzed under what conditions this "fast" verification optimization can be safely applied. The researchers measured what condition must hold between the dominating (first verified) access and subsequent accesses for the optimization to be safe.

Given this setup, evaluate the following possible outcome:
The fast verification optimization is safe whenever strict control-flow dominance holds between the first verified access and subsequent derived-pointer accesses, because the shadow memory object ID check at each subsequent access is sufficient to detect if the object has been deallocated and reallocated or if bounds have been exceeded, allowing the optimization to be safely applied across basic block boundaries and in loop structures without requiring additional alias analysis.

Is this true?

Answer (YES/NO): NO